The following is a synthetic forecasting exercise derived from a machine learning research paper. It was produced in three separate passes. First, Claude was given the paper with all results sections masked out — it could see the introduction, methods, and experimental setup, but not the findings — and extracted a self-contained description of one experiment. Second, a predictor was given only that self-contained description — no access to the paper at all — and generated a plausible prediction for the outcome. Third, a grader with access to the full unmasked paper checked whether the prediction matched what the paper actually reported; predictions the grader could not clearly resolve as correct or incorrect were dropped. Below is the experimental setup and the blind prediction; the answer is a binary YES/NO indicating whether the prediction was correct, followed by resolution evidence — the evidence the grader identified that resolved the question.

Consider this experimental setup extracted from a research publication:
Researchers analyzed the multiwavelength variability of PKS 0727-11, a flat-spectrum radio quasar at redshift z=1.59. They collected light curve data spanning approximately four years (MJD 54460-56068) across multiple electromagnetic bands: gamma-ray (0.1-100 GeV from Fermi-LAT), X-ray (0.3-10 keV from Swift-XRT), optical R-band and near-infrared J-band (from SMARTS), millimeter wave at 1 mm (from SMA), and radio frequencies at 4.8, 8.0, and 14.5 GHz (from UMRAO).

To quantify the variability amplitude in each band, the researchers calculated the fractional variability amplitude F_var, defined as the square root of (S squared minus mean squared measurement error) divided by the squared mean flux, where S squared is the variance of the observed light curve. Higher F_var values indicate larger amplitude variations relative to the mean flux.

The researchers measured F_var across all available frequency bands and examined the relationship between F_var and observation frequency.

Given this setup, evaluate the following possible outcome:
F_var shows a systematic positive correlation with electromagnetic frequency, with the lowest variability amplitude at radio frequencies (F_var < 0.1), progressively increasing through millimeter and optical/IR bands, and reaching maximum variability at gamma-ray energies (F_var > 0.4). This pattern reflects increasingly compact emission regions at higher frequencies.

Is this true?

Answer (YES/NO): NO